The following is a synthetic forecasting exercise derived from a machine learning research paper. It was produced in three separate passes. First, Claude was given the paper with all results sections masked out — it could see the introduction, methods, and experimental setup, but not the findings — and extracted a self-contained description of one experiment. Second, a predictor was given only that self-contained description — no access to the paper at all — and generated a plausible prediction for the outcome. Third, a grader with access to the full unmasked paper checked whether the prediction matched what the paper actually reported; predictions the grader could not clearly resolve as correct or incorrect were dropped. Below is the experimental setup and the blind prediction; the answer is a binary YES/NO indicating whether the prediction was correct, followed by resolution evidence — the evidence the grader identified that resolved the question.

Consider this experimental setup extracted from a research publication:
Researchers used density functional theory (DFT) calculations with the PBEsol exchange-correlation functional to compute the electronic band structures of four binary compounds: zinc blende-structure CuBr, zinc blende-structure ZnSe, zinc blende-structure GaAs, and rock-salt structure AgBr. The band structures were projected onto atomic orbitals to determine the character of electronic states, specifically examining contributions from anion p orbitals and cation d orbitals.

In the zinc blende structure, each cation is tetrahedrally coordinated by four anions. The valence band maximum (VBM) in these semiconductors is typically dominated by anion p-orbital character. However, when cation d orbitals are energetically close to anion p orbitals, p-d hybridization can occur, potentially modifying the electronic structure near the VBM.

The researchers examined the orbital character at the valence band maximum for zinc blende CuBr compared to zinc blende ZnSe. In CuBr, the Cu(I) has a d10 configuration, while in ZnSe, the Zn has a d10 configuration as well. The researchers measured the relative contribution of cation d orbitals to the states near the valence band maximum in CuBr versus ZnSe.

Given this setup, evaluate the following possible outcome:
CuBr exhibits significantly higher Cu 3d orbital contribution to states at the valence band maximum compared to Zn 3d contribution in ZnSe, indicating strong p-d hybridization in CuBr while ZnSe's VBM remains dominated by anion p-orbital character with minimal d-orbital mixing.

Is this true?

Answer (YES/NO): YES